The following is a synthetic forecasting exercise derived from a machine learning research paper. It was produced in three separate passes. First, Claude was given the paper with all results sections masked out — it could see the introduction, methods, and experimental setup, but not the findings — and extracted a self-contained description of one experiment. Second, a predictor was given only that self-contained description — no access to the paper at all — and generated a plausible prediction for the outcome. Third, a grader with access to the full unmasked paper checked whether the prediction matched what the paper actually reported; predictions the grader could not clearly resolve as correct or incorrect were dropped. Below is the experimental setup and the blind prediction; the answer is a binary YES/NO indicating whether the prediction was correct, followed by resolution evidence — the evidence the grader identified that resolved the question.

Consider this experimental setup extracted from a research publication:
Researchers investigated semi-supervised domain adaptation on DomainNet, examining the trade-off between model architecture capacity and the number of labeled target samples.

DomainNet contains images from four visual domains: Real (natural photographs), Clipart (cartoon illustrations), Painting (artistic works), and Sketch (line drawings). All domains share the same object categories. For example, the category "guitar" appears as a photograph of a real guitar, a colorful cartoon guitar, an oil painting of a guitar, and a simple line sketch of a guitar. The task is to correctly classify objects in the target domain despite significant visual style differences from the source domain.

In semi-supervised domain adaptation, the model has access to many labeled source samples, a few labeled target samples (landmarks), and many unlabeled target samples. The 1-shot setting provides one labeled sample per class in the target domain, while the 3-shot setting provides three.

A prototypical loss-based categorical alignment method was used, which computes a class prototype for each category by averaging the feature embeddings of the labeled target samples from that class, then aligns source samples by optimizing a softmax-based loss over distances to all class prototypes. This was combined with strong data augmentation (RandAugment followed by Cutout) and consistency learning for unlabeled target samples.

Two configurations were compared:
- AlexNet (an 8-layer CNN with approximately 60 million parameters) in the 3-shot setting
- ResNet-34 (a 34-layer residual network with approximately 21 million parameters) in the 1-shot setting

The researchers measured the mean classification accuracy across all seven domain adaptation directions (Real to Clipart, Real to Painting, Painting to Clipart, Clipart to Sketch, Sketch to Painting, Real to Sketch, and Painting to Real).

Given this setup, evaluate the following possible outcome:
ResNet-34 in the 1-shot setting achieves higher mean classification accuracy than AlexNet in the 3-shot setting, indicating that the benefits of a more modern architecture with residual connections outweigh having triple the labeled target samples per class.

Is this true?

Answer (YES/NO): YES